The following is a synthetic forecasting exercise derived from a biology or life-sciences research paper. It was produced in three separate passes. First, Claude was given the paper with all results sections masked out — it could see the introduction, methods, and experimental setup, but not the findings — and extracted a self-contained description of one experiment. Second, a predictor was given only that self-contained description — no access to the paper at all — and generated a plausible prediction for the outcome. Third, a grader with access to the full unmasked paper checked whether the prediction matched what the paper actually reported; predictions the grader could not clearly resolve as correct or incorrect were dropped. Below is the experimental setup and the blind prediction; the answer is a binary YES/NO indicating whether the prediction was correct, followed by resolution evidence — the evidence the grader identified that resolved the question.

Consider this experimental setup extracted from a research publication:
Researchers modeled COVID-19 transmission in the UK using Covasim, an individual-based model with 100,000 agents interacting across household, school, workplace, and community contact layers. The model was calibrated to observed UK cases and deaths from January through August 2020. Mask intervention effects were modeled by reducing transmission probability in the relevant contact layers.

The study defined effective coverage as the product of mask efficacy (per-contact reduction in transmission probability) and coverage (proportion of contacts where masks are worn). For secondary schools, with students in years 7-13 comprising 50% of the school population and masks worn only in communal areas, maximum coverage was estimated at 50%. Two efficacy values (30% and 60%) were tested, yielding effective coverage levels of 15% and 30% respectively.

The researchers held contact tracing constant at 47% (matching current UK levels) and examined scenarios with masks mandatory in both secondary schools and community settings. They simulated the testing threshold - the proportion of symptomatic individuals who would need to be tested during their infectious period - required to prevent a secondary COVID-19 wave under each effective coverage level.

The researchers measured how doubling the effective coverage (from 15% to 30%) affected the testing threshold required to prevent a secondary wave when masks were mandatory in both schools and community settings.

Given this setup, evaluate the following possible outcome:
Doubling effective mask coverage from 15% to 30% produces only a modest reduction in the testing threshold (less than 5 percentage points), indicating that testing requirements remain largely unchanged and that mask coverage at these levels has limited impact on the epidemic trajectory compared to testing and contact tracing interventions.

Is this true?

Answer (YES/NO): NO